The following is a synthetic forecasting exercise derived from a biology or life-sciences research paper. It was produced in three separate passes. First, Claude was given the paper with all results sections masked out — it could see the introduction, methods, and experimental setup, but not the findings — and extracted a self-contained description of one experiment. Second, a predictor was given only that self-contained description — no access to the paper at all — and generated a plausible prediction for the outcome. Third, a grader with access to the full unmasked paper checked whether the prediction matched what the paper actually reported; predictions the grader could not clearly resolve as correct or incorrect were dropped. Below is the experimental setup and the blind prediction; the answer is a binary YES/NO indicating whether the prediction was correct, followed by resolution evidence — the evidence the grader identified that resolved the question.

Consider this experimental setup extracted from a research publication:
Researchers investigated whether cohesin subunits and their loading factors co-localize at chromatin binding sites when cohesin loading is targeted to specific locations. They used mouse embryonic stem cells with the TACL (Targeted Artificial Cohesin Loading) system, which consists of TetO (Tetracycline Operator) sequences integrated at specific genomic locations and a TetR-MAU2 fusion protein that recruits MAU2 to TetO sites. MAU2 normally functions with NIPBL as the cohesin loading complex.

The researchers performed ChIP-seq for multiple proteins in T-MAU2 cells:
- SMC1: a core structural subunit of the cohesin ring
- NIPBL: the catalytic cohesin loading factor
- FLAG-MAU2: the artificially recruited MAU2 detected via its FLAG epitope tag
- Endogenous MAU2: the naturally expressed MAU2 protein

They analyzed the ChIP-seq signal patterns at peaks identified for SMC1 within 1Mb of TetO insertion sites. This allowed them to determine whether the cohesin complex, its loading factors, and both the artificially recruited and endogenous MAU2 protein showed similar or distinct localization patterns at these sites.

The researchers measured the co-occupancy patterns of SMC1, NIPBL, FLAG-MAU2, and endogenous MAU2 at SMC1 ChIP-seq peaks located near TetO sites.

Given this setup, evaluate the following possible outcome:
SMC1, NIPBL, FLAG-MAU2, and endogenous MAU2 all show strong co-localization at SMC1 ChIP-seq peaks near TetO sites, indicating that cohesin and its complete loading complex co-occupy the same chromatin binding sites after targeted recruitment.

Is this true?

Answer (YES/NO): YES